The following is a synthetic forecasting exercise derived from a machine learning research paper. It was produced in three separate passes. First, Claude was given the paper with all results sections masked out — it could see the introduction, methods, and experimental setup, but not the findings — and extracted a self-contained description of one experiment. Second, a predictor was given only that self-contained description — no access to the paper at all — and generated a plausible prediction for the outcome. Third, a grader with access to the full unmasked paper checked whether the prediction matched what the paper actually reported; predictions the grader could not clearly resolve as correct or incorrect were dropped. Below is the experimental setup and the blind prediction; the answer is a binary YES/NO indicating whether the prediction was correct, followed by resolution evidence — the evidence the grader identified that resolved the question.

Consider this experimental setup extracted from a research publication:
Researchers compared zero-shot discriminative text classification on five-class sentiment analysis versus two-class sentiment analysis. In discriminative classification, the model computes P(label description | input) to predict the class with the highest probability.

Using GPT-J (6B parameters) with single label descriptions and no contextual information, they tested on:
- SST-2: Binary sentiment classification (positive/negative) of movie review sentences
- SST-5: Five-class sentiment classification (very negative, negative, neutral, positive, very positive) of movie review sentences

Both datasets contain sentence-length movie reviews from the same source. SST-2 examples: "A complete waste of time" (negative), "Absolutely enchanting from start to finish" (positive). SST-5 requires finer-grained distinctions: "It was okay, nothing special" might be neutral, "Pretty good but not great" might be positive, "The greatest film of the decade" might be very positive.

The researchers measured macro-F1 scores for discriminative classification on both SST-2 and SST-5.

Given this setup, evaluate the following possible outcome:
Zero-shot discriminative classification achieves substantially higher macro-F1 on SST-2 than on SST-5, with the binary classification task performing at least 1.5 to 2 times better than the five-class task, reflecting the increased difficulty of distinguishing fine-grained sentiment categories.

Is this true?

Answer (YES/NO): YES